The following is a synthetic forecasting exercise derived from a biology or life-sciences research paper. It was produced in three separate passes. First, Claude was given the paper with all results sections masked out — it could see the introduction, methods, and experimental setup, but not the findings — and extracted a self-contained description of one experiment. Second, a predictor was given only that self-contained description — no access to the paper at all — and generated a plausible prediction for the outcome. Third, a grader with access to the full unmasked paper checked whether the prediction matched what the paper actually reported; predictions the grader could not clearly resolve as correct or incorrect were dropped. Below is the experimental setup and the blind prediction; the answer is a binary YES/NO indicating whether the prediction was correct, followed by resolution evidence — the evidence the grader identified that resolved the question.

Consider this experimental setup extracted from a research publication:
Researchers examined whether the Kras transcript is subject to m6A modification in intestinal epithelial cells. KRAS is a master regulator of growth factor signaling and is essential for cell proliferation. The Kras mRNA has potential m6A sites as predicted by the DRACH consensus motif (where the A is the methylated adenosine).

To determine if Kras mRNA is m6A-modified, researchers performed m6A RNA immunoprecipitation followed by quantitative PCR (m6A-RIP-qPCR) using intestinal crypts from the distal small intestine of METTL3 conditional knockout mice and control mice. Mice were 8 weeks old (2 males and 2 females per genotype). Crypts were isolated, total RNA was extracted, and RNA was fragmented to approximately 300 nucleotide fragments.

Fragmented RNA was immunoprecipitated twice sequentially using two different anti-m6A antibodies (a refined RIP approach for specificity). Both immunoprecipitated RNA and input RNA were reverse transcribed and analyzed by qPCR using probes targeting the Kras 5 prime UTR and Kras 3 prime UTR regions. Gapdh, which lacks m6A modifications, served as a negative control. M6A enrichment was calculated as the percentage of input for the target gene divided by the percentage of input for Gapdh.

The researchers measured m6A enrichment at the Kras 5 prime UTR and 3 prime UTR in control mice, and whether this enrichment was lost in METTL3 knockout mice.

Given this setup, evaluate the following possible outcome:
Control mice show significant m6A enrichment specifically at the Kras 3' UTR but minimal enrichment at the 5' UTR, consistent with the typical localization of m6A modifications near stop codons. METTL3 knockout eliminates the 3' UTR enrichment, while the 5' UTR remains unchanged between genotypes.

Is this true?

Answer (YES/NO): NO